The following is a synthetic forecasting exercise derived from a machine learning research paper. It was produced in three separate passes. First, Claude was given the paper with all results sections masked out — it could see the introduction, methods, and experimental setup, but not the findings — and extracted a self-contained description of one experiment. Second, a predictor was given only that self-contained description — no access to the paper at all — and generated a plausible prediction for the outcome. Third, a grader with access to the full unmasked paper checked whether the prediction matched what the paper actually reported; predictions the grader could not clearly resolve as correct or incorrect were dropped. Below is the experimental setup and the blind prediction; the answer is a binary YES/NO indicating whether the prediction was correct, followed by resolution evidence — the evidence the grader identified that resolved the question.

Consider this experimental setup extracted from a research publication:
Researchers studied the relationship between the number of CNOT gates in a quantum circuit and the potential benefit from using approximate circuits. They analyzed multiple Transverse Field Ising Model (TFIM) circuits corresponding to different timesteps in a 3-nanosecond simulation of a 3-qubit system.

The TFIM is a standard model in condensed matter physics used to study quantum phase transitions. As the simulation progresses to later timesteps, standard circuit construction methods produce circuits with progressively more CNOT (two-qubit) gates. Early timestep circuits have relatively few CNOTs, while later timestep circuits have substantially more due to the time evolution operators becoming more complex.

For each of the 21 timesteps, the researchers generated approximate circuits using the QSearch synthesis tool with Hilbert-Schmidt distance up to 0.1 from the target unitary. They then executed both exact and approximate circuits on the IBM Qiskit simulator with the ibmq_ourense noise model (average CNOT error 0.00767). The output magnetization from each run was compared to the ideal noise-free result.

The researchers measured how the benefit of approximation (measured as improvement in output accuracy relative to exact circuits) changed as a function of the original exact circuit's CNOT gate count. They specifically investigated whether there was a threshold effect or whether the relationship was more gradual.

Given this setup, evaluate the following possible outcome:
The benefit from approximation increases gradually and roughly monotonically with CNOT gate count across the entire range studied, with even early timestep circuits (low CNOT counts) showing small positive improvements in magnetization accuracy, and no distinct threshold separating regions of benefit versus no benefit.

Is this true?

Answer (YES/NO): NO